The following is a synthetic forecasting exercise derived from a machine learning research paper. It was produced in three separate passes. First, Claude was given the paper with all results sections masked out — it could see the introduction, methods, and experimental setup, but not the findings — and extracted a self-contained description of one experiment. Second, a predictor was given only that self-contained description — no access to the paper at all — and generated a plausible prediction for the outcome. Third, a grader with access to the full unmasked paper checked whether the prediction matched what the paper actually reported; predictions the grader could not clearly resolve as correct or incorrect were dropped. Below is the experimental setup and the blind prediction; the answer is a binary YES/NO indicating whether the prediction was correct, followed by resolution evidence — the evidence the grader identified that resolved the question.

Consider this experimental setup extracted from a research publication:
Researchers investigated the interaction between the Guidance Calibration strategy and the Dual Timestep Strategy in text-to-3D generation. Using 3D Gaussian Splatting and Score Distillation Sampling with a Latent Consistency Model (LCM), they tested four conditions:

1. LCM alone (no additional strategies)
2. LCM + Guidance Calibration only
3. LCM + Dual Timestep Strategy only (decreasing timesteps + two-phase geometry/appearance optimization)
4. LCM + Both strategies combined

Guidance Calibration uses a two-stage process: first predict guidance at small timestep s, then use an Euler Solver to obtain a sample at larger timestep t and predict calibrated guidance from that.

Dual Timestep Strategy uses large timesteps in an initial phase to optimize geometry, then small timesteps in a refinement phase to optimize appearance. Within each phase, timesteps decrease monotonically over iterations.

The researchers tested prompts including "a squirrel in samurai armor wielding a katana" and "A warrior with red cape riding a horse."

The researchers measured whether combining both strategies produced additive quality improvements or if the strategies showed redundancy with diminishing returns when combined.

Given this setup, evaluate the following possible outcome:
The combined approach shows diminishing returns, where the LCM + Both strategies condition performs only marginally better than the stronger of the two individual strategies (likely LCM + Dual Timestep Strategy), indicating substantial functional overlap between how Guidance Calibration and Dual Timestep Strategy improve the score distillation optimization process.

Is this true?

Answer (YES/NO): NO